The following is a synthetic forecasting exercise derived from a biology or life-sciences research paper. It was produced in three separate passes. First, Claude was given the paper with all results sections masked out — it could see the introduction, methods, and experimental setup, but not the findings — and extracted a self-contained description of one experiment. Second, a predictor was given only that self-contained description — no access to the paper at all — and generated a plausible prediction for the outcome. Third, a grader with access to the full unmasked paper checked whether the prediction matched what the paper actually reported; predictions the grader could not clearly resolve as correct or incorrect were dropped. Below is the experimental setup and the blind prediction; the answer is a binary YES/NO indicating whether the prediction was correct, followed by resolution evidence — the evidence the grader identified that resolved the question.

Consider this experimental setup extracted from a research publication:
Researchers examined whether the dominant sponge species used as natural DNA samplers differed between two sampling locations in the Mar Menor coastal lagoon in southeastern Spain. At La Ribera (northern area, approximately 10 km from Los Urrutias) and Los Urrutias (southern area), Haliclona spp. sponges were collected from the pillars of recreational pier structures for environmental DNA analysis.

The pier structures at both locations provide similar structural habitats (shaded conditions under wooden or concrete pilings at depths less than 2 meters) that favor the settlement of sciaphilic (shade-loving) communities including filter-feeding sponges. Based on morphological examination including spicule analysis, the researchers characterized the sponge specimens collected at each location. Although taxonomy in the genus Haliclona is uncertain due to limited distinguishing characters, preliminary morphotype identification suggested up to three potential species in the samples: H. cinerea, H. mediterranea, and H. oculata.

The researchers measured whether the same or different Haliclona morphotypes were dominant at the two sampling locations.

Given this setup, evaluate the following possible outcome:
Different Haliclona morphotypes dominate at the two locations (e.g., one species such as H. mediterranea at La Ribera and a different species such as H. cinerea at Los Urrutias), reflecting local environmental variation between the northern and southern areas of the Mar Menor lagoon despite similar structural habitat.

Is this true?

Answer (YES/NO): YES